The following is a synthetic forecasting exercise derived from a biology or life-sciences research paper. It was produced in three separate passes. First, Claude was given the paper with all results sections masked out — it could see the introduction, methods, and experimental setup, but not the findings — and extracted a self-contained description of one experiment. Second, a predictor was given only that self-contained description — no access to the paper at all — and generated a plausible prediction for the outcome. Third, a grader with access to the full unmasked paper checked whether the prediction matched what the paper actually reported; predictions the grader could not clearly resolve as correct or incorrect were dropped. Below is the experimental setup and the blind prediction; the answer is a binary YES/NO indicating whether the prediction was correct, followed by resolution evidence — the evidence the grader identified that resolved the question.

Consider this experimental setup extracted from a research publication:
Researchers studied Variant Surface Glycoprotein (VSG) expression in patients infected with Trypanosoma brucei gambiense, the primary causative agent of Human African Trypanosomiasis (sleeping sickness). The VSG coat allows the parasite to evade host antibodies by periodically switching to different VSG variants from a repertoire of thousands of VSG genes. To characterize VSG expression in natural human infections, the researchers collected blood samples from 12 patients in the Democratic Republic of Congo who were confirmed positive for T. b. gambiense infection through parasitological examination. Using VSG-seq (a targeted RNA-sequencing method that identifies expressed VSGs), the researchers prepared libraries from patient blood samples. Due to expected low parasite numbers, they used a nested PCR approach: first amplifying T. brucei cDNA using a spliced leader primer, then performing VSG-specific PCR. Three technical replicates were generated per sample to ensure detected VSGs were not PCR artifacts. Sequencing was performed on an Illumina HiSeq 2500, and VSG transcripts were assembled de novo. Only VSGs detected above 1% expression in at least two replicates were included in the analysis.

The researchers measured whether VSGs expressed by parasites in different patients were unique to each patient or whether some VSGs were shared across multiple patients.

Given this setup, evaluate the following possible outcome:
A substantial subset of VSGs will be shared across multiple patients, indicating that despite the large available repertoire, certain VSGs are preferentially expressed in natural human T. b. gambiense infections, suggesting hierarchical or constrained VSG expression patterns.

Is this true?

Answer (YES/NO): NO